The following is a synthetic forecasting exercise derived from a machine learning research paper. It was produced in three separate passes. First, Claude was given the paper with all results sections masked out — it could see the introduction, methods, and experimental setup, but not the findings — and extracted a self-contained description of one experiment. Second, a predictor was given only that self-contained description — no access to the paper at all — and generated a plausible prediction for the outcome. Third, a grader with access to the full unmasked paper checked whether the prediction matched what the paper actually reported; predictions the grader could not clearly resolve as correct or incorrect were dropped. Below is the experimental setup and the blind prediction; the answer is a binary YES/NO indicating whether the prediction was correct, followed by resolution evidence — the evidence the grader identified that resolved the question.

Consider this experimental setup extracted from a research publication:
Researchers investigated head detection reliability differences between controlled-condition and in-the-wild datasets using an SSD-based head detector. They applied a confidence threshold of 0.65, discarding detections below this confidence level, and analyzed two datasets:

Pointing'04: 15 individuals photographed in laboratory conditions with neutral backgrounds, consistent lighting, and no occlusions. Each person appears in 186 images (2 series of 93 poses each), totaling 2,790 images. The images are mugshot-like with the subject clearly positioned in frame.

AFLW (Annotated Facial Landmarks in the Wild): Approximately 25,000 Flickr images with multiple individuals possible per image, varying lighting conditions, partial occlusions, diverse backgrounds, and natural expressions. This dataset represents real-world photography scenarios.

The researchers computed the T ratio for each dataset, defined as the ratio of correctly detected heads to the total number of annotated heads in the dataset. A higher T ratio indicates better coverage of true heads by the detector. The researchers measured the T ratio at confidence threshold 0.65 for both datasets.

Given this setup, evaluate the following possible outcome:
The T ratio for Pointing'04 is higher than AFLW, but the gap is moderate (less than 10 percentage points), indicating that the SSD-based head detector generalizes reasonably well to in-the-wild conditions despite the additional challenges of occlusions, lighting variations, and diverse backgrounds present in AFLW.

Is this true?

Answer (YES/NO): YES